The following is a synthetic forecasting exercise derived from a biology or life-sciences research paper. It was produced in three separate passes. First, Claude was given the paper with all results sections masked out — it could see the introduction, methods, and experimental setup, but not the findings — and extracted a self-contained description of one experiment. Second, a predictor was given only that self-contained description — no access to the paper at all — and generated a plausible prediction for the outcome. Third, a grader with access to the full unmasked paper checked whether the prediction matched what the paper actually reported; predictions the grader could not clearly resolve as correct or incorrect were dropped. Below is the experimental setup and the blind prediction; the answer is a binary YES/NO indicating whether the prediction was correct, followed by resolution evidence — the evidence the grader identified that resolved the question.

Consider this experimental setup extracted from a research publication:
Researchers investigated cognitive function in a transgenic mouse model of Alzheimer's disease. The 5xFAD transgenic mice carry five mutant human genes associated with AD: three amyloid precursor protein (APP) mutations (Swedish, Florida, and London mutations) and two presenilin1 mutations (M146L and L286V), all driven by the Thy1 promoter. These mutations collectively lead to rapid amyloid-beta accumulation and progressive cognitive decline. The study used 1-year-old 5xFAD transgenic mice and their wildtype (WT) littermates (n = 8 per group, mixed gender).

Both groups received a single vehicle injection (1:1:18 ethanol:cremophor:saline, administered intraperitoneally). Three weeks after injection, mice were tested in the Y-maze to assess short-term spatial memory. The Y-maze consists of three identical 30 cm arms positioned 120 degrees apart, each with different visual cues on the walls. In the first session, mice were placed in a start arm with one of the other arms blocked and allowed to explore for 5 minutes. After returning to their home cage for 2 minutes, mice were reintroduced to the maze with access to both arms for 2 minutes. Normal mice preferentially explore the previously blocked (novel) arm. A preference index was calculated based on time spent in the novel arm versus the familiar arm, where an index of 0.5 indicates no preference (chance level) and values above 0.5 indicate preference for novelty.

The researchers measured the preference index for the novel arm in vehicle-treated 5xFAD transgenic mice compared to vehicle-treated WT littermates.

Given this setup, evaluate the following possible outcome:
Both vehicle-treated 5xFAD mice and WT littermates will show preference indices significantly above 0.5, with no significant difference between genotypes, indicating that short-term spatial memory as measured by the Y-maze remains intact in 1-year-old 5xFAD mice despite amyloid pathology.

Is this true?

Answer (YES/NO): NO